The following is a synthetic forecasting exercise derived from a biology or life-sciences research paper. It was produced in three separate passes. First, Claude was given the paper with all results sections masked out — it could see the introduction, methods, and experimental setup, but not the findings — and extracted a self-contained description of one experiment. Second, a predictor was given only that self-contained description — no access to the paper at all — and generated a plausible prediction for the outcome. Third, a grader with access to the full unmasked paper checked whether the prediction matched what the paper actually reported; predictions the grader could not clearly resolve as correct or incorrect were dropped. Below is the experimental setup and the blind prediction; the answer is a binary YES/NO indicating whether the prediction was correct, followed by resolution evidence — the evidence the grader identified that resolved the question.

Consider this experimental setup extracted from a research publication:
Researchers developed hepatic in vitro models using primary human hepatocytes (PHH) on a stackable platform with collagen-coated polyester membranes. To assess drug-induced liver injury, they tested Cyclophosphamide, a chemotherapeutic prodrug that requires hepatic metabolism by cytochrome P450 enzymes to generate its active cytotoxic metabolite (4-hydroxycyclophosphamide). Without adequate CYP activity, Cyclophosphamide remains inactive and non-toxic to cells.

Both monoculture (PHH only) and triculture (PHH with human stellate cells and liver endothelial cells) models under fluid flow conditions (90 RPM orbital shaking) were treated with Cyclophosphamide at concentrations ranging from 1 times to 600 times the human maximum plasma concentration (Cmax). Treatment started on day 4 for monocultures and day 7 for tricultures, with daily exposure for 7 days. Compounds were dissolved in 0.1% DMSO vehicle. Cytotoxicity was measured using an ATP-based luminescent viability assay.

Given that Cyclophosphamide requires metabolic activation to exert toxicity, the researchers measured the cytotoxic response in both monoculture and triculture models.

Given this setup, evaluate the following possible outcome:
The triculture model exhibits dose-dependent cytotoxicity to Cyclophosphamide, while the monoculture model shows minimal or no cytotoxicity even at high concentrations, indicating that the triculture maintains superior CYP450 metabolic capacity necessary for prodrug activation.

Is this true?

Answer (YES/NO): NO